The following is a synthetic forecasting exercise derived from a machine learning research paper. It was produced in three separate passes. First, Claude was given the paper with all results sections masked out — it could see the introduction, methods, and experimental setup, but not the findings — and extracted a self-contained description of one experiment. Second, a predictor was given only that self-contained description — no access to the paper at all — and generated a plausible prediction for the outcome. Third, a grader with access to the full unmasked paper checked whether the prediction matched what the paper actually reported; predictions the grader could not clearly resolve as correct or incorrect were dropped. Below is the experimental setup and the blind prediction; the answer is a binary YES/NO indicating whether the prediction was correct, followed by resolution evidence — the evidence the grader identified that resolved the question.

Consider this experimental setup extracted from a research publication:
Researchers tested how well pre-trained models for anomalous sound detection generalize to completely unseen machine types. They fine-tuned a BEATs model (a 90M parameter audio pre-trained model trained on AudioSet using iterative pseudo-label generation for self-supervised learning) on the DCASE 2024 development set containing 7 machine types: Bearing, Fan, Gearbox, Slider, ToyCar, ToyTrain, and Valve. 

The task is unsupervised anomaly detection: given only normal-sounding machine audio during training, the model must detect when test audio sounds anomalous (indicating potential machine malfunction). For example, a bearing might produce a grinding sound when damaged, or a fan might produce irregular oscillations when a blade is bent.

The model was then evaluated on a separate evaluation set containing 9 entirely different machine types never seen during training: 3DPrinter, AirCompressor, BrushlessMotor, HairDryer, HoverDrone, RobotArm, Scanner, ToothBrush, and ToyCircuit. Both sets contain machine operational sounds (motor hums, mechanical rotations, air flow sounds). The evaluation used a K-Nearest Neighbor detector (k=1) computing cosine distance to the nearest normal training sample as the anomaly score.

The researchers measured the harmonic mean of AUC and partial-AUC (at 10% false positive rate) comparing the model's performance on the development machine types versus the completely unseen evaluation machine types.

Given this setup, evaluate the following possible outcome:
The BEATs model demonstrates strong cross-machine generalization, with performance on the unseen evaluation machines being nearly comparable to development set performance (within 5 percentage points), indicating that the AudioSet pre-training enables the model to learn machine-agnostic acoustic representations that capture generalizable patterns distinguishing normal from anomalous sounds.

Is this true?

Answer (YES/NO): YES